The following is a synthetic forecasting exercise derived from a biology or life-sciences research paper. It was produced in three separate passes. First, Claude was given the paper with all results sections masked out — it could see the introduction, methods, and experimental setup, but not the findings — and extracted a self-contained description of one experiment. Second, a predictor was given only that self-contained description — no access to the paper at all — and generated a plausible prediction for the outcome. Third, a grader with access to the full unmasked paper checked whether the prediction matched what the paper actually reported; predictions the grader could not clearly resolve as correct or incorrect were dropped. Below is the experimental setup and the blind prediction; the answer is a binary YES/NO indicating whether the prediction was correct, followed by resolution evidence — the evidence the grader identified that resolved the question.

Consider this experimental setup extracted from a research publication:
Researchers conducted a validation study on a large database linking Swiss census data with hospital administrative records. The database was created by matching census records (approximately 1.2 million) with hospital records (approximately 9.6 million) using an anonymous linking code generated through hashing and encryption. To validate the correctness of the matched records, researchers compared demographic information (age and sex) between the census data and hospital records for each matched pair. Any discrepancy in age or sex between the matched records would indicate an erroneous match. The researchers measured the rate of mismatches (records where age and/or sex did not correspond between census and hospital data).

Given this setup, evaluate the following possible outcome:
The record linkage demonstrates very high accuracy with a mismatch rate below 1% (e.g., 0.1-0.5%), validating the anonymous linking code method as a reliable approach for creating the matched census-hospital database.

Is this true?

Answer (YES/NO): YES